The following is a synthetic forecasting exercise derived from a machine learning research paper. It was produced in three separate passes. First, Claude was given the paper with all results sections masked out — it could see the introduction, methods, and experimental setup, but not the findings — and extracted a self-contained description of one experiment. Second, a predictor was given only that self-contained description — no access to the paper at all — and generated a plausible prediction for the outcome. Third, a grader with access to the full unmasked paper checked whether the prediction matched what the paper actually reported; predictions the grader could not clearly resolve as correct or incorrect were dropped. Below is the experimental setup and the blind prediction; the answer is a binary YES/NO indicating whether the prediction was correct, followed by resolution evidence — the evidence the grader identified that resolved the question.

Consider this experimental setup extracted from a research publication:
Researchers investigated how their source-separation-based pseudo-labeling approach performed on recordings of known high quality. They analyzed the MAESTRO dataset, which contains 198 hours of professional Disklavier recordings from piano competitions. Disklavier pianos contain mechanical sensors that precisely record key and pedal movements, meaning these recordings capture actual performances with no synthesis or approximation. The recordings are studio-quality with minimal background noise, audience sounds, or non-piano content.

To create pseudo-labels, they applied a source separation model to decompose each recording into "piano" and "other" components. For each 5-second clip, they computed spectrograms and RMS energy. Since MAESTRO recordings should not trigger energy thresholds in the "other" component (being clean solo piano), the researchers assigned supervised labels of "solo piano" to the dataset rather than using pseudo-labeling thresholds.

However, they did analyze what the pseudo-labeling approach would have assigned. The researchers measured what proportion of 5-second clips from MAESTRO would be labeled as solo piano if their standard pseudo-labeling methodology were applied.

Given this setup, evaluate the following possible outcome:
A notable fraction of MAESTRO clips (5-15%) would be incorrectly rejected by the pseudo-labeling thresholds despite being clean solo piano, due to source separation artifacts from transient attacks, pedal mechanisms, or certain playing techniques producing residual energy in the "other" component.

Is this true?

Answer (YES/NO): NO